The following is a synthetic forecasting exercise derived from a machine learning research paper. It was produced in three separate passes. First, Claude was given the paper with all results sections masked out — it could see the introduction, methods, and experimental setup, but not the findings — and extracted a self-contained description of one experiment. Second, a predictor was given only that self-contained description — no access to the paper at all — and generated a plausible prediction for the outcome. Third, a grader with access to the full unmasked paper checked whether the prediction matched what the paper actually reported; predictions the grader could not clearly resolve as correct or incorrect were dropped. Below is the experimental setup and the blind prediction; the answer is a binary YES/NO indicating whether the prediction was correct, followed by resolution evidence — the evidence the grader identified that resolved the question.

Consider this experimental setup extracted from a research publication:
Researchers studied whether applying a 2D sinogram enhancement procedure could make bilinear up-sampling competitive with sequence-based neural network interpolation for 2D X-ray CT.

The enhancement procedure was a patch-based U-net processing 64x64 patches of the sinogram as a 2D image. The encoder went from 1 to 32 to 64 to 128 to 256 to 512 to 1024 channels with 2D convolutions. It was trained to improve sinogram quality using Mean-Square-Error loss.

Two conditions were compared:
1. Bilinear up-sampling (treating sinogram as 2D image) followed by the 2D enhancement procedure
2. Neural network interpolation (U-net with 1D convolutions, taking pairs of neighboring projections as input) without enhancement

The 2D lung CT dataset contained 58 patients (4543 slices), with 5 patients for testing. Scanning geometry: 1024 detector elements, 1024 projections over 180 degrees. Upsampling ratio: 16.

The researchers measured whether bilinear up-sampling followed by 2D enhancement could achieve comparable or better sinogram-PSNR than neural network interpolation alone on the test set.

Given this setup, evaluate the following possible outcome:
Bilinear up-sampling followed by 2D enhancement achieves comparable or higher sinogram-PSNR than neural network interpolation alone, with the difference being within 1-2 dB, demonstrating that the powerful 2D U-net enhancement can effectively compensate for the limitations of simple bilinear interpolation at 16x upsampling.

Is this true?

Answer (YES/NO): NO